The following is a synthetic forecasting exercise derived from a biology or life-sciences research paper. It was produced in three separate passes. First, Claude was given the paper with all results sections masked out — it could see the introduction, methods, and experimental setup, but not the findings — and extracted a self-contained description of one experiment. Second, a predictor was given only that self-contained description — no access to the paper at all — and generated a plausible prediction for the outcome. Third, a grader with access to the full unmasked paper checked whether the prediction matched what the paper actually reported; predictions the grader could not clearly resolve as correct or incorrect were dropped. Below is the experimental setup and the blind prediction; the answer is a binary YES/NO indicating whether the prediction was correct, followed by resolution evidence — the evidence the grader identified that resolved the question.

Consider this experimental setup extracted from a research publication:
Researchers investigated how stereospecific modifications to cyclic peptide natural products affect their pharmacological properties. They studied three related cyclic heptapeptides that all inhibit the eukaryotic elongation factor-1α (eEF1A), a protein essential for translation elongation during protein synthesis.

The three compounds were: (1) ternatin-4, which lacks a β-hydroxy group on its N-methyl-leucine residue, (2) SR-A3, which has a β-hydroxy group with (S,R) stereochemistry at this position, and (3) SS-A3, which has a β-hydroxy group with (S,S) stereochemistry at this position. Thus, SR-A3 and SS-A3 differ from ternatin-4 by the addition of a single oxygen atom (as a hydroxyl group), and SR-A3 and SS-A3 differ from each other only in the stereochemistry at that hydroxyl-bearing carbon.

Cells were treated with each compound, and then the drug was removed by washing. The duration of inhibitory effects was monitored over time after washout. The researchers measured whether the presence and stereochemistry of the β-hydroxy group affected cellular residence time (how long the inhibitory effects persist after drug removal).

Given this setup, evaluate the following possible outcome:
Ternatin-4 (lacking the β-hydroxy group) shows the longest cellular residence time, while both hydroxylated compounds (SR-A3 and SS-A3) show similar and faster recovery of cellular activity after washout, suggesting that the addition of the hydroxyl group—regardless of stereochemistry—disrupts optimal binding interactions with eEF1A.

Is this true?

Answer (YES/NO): NO